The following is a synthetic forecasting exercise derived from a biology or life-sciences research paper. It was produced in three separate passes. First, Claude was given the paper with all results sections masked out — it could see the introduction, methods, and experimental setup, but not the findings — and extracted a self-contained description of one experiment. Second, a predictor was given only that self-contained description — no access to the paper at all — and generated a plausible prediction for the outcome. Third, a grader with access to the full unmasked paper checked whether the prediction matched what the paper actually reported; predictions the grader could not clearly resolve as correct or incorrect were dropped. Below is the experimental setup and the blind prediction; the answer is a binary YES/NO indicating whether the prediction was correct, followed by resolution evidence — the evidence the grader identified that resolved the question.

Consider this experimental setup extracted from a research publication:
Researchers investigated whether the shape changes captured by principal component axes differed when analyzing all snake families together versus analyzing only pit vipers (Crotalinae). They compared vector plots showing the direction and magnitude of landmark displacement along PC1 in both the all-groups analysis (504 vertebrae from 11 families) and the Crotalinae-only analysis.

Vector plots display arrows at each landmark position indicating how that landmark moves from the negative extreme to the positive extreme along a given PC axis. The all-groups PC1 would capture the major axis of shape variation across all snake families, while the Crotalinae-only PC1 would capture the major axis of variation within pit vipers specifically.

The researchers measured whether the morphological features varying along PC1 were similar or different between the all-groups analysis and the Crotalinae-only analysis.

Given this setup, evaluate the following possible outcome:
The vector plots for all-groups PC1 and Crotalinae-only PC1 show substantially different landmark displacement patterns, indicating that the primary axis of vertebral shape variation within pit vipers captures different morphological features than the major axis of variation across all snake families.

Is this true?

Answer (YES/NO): NO